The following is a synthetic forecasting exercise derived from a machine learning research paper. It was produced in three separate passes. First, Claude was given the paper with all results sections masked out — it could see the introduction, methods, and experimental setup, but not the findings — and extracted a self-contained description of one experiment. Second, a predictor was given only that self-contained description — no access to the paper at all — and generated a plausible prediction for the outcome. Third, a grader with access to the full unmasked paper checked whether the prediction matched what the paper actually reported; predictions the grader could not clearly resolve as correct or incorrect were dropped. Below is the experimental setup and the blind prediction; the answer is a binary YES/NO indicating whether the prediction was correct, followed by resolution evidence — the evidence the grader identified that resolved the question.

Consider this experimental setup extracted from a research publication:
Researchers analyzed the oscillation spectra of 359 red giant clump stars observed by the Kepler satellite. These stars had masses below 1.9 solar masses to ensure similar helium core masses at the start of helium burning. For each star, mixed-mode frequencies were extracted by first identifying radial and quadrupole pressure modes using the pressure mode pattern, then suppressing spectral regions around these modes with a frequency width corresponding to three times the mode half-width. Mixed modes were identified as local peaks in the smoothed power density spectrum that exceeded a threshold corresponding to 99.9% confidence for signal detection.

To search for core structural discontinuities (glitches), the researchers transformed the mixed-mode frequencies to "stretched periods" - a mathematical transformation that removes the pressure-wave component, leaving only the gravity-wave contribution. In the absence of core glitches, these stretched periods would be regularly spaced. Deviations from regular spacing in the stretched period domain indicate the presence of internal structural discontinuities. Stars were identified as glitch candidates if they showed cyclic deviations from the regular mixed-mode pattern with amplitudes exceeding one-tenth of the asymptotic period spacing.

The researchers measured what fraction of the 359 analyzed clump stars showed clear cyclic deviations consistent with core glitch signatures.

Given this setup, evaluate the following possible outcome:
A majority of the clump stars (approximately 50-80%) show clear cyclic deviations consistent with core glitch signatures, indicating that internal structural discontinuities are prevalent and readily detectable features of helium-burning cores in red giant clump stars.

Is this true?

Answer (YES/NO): NO